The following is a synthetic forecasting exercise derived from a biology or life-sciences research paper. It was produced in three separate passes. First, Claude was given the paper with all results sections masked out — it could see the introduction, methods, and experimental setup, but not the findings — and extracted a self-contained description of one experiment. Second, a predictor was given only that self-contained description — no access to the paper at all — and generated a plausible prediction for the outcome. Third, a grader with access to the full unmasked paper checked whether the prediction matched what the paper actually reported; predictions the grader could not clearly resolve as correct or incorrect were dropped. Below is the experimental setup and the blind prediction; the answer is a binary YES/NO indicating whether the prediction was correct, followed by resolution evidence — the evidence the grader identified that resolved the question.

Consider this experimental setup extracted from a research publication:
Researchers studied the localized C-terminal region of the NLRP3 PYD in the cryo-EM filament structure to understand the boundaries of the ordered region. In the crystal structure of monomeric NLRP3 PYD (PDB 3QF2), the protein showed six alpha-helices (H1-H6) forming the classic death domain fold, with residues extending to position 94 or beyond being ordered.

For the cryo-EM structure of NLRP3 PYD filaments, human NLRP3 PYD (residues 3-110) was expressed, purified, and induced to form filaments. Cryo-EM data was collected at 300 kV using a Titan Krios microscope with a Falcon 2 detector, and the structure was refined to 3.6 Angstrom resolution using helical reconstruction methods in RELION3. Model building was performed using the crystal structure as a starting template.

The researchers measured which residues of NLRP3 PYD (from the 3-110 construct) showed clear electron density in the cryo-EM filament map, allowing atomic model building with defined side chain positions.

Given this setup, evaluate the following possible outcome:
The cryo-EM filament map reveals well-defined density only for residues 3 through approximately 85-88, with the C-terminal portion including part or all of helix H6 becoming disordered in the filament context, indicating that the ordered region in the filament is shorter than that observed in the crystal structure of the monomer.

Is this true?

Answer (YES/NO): NO